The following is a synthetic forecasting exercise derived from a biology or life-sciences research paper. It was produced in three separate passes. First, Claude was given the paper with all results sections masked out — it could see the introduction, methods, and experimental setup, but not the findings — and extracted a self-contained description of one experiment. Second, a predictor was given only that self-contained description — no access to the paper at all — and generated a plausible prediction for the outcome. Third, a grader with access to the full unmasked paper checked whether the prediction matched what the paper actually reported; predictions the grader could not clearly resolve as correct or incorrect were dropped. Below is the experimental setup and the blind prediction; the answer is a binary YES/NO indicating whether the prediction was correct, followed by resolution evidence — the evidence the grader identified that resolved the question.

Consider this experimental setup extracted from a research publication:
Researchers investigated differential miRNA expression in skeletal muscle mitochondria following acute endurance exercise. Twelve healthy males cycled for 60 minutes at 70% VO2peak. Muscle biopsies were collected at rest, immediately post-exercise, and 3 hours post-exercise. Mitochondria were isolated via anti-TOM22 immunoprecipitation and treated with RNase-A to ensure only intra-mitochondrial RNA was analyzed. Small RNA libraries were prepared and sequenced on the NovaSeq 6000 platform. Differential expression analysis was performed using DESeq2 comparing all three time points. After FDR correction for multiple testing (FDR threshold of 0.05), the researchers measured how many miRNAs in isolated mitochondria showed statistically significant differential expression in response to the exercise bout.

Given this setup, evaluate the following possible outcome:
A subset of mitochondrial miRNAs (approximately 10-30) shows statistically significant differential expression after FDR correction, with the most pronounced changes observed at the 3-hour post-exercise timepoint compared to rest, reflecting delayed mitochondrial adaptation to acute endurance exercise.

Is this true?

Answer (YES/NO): NO